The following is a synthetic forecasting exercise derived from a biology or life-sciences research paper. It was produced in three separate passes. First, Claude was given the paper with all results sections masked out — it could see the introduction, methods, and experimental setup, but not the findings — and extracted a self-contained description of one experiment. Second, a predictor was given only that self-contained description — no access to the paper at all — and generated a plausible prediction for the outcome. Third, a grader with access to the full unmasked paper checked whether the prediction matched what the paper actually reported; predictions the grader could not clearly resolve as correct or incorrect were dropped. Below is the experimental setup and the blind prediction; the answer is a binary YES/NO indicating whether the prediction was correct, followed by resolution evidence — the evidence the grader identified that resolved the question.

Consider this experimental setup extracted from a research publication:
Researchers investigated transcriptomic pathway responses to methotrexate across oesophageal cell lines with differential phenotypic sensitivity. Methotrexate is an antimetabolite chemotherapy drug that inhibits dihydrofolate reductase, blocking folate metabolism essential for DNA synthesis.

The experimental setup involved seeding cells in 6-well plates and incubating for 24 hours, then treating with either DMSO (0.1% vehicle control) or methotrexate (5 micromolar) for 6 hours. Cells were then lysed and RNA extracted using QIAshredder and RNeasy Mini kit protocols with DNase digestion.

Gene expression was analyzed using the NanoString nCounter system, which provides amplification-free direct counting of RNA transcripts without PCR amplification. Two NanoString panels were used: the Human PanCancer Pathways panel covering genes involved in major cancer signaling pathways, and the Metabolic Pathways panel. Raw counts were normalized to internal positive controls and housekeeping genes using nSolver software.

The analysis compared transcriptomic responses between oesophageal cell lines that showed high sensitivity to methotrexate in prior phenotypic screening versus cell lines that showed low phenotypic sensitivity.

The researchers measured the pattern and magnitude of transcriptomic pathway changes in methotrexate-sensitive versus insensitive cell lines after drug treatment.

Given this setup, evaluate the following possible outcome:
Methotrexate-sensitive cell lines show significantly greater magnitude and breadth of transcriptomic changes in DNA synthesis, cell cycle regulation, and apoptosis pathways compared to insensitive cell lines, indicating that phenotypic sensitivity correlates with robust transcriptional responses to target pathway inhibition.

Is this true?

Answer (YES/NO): NO